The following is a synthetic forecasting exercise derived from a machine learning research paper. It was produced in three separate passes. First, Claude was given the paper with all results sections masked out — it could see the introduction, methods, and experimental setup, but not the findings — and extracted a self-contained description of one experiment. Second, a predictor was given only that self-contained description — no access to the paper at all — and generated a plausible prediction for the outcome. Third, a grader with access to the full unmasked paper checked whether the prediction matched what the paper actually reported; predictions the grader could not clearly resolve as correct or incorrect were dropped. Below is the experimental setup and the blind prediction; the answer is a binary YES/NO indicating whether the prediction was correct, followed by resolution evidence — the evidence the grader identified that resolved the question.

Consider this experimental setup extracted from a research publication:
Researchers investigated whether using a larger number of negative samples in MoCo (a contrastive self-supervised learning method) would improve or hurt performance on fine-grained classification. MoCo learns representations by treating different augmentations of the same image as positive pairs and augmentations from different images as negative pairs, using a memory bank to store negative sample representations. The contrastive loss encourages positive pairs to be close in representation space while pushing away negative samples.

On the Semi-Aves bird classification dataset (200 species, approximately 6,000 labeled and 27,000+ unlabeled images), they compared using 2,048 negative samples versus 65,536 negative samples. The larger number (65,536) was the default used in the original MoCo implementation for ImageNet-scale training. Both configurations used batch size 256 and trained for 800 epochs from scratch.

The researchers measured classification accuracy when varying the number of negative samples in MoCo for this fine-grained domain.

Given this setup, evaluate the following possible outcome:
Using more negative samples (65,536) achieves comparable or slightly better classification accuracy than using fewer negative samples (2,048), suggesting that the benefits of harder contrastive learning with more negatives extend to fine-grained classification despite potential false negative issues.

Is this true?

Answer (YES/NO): NO